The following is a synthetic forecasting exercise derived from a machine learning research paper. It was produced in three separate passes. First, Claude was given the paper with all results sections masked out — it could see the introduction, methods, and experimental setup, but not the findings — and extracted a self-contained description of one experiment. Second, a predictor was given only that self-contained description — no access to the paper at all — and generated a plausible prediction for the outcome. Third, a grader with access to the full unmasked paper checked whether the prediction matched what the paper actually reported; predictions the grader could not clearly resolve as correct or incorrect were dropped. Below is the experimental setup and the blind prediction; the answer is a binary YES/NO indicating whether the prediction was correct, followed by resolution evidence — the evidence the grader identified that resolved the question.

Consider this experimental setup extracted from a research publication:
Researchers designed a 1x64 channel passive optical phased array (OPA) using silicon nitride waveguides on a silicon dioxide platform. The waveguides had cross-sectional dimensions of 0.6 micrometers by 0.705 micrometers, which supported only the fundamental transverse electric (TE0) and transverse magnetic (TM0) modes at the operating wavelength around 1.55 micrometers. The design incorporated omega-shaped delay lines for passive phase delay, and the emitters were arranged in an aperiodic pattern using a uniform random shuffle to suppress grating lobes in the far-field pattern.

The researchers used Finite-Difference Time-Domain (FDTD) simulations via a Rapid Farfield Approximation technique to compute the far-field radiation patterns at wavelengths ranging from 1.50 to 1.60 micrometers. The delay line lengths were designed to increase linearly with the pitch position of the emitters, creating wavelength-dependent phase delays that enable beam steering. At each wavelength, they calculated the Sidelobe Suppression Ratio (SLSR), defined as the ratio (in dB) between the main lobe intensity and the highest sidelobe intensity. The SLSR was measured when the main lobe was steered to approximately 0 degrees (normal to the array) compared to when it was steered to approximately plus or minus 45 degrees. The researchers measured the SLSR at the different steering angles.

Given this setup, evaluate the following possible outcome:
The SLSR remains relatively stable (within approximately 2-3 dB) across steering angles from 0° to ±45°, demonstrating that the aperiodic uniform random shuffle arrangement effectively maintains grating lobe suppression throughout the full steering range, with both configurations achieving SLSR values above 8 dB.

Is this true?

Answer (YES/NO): NO